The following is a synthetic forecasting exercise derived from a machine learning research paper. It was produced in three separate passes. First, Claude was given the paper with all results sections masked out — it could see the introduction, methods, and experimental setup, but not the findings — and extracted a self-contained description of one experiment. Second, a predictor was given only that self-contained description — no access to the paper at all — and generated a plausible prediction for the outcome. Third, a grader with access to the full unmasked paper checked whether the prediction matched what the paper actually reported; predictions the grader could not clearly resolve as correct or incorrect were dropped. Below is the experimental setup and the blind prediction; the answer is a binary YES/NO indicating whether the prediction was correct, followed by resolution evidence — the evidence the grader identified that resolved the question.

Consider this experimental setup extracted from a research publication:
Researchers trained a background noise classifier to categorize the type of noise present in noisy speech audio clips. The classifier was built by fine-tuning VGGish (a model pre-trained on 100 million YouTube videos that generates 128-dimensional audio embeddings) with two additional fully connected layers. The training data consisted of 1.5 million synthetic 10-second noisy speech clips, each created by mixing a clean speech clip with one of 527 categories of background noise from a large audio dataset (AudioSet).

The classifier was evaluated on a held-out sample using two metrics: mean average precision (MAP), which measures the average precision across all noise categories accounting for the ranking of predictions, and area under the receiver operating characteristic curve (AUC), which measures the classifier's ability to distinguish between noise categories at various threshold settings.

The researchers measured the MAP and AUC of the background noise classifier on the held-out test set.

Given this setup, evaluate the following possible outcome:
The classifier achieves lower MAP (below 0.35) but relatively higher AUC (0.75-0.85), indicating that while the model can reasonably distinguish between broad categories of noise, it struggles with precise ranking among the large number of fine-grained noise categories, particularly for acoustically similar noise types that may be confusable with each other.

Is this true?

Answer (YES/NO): NO